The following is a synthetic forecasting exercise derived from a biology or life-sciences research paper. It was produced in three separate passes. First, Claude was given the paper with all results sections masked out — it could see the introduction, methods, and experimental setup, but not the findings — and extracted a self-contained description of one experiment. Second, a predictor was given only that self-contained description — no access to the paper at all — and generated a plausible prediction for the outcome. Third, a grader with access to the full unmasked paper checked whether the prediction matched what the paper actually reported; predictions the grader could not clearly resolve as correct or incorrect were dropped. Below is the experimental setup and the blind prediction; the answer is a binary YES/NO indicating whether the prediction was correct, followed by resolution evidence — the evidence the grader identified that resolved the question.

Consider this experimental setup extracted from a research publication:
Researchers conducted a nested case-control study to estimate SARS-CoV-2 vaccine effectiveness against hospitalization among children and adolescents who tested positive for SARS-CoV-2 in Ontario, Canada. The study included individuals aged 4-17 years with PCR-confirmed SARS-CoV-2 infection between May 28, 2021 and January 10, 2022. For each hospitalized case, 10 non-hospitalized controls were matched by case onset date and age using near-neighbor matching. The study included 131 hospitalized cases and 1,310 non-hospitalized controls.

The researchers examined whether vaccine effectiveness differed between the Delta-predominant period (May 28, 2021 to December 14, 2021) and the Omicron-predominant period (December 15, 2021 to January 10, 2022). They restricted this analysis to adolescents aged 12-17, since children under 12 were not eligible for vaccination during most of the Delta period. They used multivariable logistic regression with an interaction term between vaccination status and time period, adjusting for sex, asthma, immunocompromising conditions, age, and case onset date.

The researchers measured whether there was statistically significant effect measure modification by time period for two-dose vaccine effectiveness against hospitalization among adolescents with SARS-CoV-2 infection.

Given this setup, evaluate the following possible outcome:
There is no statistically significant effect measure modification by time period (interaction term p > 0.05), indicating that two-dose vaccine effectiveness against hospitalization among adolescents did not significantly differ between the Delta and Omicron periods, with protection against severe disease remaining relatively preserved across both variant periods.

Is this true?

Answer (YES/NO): YES